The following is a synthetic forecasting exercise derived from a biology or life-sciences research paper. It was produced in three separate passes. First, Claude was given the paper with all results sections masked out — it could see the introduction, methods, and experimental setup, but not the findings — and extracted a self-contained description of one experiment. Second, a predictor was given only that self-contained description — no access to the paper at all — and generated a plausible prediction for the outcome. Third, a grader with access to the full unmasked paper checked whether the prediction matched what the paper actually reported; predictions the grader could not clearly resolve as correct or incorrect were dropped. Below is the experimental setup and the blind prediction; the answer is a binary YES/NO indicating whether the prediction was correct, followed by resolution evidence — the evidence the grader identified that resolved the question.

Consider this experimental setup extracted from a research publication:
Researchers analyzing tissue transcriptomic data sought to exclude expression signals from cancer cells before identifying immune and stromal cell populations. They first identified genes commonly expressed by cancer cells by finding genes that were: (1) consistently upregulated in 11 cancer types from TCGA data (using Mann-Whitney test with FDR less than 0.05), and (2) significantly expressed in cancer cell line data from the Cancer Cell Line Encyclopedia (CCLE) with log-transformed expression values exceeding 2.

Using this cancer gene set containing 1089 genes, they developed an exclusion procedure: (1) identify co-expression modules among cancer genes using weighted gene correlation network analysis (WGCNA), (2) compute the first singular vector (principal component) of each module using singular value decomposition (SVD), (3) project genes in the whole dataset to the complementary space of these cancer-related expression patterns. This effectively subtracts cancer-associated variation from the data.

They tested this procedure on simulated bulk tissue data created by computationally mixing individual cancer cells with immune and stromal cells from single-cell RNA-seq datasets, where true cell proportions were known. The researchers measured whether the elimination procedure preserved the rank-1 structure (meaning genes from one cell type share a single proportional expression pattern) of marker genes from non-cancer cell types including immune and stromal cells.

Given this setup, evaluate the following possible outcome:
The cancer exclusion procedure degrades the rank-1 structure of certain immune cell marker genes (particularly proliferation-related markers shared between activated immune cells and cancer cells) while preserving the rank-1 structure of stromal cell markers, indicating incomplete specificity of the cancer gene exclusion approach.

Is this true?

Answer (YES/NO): NO